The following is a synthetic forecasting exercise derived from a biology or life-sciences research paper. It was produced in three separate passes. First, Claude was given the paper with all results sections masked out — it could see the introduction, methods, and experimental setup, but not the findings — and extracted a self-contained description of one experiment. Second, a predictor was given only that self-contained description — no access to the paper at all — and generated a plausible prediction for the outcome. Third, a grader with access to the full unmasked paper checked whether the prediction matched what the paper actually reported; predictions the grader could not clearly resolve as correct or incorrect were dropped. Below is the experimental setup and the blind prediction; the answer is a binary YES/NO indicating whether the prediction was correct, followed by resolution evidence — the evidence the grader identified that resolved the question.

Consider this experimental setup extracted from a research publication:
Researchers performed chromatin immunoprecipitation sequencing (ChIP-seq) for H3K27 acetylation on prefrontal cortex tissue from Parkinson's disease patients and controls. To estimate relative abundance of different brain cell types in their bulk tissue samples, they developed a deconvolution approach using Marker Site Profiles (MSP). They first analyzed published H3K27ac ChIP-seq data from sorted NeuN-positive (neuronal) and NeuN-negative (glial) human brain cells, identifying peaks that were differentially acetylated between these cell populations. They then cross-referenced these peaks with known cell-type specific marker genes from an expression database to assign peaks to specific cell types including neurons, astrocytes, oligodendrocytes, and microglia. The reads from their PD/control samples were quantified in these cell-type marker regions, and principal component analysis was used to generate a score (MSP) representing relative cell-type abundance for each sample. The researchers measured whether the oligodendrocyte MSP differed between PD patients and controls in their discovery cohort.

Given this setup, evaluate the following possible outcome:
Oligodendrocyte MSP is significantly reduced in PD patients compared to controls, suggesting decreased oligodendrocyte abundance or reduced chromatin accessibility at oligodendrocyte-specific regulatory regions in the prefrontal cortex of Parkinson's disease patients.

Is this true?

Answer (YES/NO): NO